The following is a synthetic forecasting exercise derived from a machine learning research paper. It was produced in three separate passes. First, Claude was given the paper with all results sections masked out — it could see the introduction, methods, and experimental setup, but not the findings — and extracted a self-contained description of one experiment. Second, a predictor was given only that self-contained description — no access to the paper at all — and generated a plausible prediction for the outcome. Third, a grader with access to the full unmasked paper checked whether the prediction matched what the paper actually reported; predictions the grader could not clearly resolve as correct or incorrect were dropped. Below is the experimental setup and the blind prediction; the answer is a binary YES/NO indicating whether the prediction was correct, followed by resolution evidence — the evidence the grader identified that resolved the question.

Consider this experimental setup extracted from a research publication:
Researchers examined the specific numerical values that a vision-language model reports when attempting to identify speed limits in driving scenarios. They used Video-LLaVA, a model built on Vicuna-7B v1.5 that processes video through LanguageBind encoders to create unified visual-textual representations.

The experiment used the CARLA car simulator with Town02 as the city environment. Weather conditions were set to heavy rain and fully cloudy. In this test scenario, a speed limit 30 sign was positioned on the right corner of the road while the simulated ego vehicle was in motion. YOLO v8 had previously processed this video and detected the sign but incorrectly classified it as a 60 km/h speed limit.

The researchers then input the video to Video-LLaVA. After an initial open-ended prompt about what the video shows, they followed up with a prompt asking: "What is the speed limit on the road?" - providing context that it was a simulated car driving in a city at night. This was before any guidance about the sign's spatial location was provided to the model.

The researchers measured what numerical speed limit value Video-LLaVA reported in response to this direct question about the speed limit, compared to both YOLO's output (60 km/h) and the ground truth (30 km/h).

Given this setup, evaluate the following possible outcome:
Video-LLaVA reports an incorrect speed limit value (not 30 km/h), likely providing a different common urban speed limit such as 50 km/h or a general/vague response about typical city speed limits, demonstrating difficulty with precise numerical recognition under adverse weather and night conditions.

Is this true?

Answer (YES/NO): YES